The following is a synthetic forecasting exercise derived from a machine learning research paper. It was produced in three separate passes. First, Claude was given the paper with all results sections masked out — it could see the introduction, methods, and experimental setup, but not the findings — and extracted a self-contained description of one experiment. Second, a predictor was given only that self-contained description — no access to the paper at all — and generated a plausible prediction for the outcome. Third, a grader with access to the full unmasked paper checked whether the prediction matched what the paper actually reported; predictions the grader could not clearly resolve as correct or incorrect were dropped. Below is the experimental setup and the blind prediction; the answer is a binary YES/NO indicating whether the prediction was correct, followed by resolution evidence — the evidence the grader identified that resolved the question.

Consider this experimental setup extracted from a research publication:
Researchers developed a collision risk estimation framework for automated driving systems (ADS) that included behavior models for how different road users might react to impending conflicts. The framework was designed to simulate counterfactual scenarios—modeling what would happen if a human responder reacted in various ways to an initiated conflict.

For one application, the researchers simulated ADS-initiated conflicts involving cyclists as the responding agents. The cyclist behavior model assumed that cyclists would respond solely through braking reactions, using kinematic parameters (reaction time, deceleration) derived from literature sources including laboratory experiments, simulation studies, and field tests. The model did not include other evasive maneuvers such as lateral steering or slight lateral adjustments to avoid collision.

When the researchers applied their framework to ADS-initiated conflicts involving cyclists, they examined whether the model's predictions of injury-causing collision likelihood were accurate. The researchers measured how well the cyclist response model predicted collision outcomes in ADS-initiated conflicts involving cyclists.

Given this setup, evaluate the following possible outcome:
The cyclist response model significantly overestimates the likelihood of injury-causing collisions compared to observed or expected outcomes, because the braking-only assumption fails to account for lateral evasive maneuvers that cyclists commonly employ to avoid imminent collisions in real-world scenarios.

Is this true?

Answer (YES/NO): YES